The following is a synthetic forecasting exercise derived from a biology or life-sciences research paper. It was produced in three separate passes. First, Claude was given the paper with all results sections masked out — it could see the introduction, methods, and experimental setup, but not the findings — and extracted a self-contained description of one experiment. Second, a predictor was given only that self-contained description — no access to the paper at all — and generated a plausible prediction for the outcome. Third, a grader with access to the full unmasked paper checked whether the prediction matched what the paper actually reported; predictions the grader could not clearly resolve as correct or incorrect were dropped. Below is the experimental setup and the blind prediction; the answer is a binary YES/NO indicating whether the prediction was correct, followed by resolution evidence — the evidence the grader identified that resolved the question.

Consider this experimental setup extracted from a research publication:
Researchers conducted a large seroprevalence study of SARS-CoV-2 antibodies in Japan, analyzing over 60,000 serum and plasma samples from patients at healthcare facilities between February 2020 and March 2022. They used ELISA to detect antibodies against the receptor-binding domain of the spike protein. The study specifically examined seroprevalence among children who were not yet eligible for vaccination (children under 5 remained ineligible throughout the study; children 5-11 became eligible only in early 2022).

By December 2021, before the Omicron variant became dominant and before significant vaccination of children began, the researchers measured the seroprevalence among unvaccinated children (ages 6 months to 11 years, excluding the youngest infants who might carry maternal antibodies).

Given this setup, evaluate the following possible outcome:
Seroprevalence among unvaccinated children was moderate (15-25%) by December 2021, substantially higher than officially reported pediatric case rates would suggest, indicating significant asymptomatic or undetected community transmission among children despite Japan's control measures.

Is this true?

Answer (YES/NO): NO